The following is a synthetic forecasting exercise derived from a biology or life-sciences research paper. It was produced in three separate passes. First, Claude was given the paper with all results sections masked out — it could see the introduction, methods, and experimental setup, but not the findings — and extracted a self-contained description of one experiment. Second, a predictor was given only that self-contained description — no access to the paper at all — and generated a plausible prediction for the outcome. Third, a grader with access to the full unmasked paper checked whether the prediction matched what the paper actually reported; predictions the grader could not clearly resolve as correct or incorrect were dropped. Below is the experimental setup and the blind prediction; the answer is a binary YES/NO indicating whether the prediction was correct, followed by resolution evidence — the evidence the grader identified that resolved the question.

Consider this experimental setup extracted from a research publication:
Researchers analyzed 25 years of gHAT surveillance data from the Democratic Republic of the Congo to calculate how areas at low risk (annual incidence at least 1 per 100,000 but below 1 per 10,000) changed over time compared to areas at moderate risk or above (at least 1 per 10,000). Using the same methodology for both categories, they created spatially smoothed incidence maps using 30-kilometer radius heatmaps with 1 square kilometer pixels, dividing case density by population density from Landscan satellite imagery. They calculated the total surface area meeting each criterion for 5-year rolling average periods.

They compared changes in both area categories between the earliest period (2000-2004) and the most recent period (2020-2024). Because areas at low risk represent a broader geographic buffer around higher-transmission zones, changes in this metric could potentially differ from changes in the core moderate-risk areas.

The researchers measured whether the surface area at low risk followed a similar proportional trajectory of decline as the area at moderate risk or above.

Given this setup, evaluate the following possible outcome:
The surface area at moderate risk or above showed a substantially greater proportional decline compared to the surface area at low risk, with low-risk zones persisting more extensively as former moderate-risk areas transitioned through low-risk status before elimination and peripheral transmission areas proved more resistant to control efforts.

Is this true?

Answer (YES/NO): YES